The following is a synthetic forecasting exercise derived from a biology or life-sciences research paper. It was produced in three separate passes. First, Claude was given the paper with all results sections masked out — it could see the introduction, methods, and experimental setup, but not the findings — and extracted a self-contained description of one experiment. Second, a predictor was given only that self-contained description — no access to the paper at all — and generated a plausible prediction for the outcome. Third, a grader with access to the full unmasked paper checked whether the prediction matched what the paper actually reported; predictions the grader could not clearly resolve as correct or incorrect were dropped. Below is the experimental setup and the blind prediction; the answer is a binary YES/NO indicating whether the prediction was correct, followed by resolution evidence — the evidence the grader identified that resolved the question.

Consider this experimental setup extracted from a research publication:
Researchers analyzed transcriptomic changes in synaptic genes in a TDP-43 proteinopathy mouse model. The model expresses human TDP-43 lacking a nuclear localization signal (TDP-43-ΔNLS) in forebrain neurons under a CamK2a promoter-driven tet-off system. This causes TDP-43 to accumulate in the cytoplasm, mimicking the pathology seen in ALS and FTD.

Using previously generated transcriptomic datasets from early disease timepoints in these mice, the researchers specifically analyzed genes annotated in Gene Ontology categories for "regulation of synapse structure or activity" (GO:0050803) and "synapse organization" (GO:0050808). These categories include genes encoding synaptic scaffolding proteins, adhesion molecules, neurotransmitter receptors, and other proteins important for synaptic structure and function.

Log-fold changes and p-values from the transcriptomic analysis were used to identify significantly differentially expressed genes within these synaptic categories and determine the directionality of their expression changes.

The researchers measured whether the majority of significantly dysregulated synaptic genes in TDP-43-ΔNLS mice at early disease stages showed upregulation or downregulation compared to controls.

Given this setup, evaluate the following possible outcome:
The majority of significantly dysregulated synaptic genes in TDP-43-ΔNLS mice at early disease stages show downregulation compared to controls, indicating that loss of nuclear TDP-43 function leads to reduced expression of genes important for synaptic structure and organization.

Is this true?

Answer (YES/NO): YES